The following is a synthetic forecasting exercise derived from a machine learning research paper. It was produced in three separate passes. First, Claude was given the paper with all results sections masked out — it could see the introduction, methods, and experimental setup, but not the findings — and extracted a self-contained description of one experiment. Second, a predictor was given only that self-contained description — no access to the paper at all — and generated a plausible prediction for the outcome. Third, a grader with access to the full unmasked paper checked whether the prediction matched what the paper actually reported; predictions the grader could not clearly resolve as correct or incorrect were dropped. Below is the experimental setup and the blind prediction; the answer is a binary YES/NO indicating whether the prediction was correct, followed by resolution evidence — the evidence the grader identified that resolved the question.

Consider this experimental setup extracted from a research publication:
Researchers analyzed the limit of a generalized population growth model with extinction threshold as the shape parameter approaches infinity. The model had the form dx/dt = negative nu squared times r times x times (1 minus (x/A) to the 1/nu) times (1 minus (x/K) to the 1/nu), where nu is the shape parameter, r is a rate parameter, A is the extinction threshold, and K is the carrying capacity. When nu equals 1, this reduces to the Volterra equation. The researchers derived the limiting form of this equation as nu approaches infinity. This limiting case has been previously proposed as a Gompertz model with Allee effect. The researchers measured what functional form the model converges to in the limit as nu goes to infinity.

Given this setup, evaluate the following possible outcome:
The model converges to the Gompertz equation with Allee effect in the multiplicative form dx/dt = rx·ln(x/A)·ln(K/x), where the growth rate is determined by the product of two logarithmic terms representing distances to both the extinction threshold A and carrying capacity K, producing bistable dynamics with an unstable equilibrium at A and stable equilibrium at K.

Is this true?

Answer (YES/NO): YES